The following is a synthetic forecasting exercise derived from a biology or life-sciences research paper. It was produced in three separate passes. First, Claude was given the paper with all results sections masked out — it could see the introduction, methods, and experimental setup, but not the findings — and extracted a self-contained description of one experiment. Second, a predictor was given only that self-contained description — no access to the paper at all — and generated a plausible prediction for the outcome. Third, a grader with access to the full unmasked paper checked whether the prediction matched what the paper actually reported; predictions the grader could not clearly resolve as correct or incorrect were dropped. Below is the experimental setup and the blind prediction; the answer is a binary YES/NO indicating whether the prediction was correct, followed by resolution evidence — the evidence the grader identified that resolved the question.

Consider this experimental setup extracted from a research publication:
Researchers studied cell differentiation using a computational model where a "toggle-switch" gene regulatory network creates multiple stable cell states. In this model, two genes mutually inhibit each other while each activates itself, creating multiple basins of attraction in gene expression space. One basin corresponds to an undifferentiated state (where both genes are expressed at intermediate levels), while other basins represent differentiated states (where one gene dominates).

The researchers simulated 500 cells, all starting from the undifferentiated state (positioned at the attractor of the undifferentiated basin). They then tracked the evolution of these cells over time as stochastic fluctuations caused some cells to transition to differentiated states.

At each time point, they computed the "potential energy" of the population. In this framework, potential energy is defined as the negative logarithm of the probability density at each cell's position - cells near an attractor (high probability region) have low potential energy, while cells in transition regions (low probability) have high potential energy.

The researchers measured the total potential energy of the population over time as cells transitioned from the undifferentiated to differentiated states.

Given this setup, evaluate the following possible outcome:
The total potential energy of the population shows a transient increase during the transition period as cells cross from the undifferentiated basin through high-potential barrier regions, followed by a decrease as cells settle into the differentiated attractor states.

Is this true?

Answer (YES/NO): YES